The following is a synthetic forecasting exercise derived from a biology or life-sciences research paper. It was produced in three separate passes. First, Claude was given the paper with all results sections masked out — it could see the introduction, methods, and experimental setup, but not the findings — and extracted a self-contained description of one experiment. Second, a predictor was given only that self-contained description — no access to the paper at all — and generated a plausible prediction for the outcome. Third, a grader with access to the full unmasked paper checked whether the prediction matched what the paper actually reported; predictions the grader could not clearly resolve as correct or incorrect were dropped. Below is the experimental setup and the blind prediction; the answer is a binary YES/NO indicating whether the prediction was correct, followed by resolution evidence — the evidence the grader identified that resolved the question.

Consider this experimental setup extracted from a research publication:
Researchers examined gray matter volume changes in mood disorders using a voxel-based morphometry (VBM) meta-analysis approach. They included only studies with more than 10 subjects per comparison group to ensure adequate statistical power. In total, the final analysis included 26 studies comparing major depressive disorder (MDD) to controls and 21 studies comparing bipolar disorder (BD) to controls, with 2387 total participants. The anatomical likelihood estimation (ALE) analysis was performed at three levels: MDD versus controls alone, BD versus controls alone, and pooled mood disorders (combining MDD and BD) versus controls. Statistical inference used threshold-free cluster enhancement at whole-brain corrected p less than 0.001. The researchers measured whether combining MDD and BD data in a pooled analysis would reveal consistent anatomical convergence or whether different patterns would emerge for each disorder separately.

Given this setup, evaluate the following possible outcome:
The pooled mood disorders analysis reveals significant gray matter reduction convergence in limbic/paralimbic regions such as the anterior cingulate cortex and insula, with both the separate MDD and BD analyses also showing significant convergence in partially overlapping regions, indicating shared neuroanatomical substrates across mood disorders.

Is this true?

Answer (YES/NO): YES